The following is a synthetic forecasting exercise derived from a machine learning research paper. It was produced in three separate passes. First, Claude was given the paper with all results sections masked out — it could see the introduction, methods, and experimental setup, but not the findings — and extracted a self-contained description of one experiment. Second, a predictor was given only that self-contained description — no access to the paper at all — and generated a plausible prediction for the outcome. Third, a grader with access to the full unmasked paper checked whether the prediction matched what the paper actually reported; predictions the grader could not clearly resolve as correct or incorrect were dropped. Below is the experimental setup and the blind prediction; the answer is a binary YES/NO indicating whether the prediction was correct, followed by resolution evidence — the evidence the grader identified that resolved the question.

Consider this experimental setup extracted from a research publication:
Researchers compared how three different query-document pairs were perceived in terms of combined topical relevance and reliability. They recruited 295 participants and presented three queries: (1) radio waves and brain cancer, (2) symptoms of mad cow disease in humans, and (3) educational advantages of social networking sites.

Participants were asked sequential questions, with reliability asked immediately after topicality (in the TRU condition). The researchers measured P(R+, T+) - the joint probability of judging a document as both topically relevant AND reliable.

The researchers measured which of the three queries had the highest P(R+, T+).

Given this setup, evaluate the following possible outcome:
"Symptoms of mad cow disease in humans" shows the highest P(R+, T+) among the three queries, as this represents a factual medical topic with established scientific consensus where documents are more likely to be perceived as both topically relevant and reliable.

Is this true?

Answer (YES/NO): NO